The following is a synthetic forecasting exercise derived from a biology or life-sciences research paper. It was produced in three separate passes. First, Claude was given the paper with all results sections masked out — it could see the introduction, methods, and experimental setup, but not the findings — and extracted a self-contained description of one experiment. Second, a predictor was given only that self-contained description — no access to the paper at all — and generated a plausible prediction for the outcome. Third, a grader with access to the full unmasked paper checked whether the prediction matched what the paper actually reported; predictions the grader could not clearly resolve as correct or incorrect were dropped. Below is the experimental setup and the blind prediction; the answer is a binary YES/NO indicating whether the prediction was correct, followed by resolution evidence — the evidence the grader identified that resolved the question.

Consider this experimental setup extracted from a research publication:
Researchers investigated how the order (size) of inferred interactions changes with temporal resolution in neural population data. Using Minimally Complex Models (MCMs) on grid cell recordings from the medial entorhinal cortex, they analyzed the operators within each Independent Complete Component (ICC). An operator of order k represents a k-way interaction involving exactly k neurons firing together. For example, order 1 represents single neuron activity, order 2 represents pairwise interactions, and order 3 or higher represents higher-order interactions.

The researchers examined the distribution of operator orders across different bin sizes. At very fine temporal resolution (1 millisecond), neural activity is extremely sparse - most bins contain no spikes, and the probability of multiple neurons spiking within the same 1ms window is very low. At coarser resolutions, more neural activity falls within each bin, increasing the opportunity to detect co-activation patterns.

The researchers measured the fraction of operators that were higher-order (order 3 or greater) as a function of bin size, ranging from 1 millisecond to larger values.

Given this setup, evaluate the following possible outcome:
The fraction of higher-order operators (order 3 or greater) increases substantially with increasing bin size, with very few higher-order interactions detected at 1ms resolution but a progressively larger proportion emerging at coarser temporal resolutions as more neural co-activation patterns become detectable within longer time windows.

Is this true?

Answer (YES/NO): NO